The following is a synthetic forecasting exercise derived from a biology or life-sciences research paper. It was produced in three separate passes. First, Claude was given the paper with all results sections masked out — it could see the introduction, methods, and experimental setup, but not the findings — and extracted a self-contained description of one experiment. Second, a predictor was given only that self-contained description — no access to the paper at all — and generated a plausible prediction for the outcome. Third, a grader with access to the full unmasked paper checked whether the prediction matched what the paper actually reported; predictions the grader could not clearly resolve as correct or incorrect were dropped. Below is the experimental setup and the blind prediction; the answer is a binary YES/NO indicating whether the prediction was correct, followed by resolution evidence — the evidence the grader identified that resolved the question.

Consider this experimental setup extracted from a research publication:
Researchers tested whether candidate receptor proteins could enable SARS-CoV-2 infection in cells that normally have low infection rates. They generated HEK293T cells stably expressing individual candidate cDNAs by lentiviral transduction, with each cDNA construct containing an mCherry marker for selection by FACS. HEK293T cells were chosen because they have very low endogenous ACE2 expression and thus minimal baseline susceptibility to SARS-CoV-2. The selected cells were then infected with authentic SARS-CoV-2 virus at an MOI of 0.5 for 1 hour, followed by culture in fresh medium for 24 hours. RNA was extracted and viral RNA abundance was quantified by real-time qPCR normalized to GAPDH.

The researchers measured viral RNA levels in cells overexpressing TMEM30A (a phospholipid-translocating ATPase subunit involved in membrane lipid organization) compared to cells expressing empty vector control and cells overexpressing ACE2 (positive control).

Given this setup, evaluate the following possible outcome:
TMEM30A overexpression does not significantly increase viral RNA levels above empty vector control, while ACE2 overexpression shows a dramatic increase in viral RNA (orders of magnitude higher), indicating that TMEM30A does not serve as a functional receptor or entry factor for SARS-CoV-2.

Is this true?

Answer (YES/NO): NO